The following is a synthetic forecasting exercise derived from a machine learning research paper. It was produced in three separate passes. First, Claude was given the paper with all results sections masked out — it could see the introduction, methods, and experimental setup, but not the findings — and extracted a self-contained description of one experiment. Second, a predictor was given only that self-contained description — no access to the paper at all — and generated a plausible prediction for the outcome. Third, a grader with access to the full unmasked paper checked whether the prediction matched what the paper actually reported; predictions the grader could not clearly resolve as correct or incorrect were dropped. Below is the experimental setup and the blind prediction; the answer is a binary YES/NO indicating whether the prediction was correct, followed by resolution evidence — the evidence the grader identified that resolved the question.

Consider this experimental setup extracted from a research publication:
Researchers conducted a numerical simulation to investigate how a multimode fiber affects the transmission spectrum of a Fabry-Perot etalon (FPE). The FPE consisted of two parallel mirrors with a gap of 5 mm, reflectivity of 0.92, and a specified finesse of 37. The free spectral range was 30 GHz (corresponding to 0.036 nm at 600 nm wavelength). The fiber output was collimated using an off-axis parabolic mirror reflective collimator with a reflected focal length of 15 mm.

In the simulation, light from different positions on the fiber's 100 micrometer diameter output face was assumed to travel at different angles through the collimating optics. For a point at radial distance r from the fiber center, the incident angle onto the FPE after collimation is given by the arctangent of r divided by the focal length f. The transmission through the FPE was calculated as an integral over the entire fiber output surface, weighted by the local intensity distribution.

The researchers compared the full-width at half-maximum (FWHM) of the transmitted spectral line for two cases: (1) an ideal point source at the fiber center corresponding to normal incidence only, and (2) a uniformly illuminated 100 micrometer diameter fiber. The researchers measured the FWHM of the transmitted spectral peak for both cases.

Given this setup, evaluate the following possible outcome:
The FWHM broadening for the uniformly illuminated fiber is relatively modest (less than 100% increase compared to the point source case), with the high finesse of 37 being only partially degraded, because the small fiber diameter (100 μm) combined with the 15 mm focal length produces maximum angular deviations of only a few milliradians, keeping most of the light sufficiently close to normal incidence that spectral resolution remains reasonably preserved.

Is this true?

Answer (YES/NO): NO